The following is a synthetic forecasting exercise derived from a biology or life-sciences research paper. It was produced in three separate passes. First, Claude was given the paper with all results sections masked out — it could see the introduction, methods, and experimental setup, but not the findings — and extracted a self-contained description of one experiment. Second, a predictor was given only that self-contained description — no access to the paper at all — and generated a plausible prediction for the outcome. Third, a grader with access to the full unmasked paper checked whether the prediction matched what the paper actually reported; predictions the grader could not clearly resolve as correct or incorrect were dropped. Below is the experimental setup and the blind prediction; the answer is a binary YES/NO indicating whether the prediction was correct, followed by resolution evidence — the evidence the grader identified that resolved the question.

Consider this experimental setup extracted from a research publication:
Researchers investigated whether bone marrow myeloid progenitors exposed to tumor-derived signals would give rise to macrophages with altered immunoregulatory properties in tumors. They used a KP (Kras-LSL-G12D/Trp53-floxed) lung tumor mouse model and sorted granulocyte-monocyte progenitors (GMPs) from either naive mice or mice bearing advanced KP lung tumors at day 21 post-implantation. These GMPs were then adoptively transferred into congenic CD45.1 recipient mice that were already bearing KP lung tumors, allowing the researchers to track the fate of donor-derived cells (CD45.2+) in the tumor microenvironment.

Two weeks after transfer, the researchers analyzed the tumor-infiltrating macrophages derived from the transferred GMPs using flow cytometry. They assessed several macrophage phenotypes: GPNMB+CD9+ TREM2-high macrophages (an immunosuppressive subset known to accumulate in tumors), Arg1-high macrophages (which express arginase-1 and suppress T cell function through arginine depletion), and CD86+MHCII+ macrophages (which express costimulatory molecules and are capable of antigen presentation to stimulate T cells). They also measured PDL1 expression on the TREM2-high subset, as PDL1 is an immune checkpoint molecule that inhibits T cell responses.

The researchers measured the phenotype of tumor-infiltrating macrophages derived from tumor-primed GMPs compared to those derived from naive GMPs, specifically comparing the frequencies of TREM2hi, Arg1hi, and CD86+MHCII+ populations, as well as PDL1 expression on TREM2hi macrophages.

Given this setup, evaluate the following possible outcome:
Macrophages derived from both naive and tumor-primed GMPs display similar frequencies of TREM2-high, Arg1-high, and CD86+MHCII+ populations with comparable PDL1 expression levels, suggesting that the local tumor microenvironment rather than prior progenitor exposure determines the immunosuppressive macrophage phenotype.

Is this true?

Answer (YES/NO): NO